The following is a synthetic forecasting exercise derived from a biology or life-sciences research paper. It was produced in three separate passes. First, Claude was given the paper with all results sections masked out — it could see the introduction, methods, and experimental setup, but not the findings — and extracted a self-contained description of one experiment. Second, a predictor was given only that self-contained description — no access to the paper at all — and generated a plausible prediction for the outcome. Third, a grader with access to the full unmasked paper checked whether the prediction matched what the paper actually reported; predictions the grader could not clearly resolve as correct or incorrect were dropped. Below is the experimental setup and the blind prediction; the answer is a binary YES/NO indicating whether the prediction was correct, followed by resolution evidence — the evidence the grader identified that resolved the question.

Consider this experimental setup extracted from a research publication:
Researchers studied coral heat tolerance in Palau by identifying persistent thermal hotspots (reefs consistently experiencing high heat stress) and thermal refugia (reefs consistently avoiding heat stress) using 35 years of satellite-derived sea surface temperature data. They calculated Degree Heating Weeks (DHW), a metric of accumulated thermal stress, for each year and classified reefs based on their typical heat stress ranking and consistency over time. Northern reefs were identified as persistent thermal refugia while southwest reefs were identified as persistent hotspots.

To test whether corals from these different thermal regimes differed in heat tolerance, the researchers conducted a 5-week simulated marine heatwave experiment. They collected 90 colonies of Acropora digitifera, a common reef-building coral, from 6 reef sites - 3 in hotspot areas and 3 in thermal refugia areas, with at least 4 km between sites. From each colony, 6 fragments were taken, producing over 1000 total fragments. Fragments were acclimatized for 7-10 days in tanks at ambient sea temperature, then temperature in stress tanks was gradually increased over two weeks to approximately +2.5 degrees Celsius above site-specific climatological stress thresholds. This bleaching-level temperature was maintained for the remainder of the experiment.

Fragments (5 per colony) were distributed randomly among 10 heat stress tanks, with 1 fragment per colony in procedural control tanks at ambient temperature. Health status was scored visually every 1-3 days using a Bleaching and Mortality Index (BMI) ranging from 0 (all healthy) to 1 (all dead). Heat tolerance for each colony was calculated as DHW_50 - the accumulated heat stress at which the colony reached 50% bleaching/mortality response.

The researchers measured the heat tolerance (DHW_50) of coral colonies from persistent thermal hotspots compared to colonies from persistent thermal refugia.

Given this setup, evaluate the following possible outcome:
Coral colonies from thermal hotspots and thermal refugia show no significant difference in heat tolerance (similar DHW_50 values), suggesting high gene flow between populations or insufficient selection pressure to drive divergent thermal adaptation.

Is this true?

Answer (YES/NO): NO